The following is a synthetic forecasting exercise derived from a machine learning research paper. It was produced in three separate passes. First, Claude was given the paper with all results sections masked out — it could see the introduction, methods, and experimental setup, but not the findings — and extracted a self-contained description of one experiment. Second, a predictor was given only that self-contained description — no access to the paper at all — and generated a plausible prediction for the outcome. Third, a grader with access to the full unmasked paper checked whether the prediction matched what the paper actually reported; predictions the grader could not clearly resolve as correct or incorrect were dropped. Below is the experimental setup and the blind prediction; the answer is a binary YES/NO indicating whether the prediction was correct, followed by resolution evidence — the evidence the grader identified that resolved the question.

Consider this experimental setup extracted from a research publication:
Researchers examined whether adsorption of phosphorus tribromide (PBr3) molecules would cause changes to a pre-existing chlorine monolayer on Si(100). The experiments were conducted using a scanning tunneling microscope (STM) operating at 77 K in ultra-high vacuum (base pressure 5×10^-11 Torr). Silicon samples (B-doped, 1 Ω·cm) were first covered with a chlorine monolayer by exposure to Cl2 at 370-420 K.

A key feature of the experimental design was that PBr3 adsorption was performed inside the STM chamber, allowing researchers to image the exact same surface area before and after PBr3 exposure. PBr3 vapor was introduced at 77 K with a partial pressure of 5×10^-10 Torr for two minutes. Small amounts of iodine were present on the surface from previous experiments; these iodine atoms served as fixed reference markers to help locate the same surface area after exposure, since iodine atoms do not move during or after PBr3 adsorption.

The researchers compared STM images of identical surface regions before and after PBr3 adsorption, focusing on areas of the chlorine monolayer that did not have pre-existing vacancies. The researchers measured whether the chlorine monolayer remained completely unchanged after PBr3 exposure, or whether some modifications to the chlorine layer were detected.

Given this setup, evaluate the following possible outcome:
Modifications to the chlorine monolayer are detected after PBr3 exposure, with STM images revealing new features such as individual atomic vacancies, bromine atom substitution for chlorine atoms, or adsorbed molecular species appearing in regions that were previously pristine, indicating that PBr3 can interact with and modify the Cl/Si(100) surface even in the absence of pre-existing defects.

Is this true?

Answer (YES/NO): YES